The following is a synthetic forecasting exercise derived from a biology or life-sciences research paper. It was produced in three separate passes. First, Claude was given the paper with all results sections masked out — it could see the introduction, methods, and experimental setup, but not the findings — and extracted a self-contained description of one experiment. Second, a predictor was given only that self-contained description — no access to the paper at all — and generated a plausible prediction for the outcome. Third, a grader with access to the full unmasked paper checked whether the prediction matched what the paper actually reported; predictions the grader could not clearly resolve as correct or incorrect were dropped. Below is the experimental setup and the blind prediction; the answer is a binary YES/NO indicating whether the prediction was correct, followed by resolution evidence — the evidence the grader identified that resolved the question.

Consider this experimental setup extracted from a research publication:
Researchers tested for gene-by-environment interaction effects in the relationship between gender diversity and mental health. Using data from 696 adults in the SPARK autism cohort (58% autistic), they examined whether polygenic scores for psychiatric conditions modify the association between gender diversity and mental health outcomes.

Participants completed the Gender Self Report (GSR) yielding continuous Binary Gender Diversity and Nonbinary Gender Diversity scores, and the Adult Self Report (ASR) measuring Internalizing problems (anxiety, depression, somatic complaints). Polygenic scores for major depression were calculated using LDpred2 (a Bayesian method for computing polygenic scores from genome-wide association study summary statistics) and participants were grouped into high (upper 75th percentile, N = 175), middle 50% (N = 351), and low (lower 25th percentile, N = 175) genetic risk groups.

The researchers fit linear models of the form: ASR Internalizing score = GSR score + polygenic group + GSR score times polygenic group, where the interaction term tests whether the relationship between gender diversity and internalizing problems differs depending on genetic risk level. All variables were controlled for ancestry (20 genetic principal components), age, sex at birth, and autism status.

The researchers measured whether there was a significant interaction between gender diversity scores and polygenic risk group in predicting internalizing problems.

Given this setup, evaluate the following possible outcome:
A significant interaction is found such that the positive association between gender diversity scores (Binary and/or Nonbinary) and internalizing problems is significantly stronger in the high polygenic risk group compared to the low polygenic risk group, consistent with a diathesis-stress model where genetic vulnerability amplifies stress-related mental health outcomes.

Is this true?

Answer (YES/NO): YES